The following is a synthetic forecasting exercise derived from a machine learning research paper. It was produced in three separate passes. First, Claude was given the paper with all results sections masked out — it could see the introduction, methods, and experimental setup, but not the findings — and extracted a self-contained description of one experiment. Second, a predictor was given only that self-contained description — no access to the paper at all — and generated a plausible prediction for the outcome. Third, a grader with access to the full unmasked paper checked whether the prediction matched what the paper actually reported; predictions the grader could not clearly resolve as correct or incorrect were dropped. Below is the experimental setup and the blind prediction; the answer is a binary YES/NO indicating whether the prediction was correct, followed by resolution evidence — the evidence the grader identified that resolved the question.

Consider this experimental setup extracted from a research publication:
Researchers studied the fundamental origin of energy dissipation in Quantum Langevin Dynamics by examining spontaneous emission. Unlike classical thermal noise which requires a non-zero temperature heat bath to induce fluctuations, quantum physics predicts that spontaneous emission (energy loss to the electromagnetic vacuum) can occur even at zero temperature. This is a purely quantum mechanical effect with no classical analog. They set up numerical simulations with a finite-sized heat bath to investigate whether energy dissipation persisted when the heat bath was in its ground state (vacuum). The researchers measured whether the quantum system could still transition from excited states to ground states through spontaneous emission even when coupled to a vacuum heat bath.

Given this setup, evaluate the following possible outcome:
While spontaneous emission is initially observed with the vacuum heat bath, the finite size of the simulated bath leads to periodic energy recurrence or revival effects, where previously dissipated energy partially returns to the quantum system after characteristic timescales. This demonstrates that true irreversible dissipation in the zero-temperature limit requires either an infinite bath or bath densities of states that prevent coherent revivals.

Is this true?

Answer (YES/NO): NO